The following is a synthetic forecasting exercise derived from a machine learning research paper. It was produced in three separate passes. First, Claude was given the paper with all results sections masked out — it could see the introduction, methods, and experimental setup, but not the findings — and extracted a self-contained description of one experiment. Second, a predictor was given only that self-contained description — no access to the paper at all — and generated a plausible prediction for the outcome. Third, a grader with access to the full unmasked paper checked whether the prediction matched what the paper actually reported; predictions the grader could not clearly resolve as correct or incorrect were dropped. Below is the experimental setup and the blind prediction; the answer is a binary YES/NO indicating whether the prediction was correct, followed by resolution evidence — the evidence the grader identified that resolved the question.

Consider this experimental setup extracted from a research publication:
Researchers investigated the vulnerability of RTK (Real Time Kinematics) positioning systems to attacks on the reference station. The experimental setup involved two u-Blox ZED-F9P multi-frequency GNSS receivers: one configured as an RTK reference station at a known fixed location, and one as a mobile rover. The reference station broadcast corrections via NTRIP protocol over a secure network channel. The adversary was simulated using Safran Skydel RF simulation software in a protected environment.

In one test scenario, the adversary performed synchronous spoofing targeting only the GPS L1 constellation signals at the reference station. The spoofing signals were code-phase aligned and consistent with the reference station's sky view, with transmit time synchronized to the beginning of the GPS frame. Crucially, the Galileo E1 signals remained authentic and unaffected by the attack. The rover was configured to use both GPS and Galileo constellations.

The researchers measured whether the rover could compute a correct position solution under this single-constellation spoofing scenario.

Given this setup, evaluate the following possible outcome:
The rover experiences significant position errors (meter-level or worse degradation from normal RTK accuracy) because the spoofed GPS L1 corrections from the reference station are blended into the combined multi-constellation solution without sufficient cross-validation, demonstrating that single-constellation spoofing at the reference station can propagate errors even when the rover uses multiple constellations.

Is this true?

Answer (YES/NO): YES